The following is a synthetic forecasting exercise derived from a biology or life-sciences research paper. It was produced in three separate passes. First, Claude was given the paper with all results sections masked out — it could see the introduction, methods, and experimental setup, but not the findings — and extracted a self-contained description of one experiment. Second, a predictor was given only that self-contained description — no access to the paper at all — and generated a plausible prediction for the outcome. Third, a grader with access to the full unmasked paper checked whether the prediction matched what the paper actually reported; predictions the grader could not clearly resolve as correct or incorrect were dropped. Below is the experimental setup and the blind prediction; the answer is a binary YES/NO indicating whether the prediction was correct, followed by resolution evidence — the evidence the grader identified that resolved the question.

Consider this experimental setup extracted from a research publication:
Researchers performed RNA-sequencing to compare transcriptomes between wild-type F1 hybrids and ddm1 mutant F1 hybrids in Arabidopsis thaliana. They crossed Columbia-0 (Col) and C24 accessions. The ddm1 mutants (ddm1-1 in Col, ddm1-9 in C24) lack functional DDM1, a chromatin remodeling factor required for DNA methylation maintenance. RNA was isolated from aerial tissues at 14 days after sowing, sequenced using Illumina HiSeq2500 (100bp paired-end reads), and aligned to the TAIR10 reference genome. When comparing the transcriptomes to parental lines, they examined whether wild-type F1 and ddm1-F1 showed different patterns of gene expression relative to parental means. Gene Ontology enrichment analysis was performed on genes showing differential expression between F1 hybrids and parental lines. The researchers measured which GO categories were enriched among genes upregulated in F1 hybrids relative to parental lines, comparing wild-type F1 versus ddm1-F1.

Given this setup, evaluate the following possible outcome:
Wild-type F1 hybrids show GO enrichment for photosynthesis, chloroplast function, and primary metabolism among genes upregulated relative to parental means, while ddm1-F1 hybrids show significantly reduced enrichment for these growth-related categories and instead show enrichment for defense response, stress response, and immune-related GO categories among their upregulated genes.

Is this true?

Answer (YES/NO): NO